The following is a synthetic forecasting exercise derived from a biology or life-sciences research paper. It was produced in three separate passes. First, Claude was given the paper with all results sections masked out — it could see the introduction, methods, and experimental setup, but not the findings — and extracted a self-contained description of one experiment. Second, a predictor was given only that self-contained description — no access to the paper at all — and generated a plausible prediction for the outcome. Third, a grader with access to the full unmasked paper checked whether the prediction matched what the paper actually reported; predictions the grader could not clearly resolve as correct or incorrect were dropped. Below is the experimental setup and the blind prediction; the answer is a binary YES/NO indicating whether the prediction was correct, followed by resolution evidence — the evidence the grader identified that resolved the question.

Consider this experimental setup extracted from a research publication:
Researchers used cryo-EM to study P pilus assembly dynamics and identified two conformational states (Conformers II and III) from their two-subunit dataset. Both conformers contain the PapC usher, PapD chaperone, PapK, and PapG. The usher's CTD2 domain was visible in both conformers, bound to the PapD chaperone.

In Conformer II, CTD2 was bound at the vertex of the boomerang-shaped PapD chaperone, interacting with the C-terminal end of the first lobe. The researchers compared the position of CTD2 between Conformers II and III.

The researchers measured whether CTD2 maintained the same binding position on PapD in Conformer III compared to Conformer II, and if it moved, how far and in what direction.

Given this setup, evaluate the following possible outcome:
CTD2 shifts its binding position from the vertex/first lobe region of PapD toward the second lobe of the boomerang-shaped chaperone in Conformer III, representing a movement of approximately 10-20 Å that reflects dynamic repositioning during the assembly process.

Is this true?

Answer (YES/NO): NO